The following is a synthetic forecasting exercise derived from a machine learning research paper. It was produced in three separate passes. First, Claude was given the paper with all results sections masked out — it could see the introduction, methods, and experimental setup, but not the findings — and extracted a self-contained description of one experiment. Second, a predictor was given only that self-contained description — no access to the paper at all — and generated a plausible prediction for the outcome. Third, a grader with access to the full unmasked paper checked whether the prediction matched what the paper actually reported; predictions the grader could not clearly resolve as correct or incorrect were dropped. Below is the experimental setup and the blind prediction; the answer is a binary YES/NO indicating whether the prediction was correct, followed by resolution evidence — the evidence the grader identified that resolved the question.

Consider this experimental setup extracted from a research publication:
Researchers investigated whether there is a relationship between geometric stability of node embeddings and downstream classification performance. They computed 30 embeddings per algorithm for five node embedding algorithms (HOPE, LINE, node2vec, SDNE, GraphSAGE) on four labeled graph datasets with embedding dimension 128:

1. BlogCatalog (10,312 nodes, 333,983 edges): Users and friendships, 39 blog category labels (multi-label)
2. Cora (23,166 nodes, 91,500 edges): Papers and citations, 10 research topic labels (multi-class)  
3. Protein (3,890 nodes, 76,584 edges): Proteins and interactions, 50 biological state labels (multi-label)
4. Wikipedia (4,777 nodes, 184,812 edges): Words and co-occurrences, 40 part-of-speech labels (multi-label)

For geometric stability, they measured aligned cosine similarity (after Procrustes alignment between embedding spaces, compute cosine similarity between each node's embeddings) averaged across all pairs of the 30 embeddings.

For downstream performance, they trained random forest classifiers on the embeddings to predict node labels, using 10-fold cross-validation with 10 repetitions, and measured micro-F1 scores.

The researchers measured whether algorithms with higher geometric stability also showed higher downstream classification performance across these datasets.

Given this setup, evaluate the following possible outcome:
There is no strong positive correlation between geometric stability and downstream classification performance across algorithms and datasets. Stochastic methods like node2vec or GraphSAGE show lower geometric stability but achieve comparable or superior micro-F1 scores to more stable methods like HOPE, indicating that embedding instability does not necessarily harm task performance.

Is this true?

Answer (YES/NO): NO